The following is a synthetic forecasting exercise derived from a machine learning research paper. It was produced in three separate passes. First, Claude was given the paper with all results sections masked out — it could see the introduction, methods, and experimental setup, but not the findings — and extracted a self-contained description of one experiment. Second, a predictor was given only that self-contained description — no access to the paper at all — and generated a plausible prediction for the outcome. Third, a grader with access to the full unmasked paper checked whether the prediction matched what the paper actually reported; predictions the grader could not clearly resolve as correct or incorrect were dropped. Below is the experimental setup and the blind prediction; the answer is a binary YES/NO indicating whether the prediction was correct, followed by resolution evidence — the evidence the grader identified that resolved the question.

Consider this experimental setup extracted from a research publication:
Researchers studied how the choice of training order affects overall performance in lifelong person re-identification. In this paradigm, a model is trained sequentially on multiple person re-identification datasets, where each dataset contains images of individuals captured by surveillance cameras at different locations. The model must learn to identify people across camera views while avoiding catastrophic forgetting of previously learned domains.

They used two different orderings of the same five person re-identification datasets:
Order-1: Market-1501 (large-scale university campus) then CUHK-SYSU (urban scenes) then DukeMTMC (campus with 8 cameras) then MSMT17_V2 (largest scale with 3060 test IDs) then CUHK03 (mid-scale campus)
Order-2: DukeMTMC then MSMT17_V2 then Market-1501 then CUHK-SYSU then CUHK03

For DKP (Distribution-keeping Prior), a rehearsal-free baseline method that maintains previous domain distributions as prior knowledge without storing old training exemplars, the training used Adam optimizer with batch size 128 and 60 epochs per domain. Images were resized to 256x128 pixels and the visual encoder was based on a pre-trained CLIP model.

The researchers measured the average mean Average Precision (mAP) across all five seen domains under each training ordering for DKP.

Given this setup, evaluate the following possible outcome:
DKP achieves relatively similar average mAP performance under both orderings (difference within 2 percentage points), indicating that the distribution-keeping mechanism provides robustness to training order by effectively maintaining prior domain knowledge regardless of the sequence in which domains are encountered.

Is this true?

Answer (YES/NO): YES